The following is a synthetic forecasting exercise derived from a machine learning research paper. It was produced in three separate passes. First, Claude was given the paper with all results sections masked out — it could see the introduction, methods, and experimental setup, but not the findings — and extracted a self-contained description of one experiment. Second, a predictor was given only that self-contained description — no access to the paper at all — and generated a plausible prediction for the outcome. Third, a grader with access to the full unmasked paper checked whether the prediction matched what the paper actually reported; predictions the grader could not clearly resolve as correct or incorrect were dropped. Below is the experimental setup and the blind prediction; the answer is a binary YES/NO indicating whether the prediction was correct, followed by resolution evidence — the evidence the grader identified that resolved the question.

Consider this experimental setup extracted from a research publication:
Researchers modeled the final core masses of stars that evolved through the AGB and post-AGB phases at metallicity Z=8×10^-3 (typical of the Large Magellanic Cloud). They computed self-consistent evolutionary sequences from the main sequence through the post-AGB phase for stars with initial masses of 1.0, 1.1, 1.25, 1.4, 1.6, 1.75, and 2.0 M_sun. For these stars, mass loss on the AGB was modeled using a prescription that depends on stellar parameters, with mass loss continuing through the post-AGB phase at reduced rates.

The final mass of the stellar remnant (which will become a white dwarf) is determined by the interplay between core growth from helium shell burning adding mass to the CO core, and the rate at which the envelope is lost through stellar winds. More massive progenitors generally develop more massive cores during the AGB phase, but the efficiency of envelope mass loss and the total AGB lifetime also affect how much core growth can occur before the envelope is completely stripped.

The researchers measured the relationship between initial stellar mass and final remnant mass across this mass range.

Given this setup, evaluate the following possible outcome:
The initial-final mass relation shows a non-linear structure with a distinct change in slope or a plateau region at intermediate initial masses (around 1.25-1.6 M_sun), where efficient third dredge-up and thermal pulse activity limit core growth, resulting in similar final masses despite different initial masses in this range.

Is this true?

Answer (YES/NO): YES